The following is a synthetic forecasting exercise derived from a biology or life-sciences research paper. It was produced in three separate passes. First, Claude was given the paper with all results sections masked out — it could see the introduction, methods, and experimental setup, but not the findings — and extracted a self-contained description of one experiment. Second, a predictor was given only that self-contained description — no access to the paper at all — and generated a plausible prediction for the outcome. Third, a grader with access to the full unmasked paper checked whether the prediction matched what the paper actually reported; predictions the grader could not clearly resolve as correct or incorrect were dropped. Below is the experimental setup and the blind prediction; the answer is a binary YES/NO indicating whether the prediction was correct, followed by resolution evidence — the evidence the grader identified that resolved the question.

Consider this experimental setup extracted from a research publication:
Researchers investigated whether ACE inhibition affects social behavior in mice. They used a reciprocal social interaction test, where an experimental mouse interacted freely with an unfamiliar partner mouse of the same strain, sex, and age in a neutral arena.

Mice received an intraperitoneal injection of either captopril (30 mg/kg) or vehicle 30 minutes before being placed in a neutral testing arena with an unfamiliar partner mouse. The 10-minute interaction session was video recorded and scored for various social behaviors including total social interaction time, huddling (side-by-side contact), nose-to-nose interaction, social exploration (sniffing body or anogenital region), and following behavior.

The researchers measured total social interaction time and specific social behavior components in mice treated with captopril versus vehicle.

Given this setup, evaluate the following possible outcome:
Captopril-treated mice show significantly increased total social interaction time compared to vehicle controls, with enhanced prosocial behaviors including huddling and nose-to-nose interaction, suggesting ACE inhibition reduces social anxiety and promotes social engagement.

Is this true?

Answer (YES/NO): YES